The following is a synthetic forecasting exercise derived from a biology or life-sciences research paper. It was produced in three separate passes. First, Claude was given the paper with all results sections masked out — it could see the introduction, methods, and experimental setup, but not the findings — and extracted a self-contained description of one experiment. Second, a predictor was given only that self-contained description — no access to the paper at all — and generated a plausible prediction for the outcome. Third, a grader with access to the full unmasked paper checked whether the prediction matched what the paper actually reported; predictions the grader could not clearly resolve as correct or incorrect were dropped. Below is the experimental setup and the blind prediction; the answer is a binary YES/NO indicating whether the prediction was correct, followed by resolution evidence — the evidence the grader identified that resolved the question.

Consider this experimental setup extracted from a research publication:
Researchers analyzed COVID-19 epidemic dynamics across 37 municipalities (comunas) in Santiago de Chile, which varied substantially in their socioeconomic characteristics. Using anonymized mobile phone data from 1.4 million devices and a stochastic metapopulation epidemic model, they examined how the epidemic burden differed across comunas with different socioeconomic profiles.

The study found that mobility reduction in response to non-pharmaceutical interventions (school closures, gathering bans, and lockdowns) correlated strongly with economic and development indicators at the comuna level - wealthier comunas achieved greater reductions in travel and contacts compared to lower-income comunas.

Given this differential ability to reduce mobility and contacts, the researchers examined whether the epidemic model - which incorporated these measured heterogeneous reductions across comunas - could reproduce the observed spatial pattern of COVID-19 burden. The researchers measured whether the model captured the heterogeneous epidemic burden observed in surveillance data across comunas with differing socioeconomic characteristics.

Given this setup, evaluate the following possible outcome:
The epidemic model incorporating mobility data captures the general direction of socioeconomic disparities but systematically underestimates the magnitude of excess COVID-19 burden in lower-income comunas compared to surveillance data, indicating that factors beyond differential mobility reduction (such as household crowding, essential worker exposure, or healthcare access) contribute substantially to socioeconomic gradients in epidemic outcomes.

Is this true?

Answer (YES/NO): NO